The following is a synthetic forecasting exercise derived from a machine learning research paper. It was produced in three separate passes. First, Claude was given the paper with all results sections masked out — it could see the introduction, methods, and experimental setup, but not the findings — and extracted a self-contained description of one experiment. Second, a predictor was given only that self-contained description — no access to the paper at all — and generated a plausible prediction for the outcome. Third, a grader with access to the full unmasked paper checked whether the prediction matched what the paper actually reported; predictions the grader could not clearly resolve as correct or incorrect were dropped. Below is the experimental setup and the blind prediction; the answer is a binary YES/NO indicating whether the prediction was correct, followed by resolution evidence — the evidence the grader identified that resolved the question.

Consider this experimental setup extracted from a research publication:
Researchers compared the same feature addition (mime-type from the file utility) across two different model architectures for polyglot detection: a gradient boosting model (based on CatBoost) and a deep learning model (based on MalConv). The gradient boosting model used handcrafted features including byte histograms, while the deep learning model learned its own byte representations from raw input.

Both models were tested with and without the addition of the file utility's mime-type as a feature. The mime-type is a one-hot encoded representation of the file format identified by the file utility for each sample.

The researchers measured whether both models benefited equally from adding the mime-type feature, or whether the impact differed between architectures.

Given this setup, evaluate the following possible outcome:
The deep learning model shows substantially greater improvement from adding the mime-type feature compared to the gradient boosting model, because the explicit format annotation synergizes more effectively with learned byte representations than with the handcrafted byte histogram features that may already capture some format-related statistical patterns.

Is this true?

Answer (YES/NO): NO